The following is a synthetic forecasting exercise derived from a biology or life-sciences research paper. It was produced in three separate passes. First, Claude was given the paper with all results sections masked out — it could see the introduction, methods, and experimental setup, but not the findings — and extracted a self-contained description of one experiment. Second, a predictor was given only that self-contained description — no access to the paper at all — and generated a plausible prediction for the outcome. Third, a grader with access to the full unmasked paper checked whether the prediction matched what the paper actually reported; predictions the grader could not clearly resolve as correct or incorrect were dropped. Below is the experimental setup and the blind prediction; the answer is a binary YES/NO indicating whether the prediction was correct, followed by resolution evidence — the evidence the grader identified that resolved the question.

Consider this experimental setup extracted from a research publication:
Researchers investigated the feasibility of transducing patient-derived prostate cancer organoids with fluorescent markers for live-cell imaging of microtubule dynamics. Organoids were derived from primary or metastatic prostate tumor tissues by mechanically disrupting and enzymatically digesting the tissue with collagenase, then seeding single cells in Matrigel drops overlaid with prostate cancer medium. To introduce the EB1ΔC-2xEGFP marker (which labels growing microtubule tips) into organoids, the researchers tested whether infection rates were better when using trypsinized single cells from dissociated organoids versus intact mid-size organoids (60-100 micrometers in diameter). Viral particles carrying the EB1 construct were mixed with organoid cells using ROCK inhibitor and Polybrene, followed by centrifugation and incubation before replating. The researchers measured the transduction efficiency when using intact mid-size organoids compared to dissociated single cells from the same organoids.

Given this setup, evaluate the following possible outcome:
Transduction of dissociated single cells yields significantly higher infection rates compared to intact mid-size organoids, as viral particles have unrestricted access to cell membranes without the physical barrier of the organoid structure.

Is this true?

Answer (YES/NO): NO